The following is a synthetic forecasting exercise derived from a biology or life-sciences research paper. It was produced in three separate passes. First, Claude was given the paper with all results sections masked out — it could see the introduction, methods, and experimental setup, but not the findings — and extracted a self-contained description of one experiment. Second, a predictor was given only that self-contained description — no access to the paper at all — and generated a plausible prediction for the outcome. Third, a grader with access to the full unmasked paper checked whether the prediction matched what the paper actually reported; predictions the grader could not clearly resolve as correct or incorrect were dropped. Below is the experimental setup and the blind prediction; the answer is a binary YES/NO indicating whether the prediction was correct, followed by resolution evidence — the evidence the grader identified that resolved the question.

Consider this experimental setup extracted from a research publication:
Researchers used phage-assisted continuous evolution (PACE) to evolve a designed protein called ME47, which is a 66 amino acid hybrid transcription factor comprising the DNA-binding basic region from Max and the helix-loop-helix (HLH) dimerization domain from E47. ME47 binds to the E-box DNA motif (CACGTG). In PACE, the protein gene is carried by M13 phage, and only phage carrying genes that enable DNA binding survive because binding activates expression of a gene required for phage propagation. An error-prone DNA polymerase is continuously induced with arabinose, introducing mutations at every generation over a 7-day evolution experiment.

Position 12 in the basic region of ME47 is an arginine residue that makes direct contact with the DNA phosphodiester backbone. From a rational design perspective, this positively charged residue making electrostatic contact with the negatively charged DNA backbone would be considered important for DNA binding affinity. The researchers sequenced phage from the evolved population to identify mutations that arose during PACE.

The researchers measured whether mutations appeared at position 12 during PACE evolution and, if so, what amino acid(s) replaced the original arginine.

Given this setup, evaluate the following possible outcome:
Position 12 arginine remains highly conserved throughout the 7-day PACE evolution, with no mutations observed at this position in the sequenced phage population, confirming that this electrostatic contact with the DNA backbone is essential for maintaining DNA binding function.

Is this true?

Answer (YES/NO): NO